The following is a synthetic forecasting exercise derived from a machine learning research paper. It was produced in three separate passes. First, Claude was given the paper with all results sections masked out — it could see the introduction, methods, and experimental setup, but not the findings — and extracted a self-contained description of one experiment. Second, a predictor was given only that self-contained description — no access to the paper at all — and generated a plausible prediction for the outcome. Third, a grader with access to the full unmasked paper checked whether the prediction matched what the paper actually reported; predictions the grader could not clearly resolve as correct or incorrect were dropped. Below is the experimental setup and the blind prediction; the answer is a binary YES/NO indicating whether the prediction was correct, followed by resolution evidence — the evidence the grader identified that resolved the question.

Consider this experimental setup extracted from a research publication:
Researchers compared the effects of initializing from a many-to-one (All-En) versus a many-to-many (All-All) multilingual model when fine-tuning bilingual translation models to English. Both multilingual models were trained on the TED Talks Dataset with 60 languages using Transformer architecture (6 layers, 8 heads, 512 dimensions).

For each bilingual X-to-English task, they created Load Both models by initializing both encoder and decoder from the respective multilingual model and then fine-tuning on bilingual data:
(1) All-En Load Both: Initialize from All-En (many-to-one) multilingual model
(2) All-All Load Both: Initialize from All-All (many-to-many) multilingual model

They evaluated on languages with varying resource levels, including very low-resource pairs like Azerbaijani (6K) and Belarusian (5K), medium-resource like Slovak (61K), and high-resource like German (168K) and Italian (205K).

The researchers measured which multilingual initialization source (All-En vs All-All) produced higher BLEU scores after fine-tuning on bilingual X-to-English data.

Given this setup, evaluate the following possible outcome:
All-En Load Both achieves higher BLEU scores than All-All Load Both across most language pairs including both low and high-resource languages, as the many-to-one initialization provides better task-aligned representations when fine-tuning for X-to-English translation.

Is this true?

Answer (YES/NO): NO